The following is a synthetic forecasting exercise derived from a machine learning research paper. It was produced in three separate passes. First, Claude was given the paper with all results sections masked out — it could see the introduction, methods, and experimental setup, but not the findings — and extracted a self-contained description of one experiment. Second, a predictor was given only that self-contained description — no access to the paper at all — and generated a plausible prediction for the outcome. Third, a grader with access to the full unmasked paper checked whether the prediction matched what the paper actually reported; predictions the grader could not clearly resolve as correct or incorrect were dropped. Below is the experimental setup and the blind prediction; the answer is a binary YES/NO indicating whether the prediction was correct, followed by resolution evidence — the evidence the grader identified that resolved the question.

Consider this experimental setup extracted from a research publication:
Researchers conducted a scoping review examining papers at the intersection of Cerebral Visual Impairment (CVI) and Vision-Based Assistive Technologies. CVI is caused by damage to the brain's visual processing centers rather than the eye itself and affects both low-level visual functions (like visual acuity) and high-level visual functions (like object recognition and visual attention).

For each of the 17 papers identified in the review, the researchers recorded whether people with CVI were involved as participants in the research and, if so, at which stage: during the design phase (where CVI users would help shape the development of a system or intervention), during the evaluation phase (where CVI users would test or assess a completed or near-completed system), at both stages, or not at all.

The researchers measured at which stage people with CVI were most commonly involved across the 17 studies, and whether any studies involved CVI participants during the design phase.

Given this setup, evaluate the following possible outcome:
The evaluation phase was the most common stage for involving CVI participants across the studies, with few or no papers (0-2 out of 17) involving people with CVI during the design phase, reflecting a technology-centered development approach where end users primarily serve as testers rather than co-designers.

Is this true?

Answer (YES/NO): YES